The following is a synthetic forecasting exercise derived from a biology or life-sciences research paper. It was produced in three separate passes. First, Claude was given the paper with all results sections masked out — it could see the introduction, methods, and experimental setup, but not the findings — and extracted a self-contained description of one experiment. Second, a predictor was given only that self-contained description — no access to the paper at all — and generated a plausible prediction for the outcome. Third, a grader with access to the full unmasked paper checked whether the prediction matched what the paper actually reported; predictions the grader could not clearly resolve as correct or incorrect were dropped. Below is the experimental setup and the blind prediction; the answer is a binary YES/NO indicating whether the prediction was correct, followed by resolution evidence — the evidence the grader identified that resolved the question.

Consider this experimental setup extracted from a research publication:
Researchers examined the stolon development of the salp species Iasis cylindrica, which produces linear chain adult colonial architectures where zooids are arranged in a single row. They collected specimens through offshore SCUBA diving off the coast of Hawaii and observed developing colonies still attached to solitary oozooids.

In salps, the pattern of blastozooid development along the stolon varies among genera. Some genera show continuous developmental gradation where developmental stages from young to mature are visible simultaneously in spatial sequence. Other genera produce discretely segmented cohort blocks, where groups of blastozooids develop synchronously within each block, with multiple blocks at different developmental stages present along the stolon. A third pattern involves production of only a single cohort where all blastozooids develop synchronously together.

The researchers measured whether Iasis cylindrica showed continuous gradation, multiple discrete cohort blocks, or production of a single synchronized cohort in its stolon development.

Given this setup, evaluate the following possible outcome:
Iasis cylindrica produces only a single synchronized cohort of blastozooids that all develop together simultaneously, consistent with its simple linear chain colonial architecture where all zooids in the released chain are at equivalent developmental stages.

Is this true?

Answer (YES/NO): YES